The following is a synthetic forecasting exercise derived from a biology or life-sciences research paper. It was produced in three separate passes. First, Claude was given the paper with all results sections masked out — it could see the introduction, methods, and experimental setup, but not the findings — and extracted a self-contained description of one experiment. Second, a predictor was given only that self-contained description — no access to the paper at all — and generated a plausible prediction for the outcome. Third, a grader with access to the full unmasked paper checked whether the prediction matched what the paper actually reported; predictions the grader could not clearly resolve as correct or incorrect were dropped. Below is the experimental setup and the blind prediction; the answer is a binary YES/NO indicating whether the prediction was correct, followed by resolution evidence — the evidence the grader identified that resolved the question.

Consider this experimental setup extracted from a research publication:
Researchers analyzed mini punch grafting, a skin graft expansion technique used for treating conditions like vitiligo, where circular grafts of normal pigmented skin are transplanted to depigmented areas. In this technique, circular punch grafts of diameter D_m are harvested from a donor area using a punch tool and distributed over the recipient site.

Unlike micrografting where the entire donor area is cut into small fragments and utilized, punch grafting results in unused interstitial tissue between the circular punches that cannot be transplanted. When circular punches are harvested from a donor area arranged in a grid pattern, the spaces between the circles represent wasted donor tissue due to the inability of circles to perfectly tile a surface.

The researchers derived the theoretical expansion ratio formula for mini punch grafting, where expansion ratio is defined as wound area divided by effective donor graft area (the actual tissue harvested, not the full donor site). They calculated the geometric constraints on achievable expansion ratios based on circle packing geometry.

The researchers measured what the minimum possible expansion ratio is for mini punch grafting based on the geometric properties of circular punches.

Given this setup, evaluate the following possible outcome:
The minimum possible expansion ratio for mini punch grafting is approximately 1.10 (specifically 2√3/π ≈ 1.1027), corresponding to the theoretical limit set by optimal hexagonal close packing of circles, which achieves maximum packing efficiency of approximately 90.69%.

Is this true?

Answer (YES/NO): NO